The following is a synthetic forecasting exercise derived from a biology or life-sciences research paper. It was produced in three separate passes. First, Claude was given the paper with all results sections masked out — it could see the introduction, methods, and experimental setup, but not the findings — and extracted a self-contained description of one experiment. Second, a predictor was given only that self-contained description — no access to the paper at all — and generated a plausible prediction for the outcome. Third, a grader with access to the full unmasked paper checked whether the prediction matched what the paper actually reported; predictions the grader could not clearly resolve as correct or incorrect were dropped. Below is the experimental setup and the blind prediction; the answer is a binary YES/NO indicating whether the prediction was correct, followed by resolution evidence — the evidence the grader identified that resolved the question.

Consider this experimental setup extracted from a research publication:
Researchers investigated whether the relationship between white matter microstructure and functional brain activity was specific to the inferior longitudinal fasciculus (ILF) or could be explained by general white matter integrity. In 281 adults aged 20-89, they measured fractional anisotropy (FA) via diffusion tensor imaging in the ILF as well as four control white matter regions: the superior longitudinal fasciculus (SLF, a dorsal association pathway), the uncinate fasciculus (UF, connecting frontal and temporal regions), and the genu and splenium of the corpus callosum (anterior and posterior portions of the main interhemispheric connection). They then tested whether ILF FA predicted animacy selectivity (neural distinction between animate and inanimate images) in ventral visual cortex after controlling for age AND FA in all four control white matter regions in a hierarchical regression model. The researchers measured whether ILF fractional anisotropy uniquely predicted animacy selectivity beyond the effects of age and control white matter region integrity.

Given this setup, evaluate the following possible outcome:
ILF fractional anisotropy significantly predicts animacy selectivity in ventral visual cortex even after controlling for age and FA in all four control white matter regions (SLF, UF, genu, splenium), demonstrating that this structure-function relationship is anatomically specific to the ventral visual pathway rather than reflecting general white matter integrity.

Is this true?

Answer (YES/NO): YES